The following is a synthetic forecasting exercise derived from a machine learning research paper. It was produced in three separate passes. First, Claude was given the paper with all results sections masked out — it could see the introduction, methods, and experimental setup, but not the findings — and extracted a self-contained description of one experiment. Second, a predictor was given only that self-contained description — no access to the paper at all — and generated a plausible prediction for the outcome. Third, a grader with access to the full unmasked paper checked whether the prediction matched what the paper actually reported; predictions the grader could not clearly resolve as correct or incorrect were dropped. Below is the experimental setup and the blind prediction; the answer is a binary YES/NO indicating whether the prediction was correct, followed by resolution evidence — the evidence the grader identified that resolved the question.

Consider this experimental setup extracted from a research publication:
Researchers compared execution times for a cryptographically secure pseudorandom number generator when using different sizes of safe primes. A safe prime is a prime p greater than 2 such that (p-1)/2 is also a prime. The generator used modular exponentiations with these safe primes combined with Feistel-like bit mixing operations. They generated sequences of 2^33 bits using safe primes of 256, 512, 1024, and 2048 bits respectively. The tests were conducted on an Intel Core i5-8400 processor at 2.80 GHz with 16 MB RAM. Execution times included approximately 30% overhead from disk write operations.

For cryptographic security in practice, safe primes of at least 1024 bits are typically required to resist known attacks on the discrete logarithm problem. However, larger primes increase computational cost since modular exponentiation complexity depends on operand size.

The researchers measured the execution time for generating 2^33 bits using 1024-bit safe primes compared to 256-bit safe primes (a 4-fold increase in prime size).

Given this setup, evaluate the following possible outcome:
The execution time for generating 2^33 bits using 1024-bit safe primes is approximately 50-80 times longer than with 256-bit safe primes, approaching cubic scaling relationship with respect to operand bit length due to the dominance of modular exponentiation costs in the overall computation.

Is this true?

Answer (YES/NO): NO